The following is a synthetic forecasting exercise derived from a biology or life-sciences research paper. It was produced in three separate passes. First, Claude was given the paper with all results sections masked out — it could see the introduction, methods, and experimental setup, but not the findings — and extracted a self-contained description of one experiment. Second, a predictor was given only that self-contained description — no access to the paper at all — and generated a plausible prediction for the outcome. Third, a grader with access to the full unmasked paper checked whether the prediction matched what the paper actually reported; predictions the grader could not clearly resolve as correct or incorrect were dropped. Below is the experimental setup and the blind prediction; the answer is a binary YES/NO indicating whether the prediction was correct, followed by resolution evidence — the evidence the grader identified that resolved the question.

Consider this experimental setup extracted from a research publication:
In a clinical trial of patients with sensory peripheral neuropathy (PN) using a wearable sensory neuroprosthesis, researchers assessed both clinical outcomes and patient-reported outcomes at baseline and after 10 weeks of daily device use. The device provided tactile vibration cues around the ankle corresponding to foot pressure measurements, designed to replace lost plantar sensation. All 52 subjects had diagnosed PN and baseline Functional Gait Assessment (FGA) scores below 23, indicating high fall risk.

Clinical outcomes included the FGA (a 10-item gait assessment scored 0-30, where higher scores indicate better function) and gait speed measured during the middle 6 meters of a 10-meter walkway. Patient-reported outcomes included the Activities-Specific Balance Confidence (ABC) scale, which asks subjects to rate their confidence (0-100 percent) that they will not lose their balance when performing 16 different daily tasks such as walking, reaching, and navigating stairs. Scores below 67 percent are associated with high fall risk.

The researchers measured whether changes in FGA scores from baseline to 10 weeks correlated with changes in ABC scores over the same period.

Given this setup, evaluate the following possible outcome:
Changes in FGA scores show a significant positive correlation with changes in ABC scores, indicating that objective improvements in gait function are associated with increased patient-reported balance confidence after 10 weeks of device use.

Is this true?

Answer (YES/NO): NO